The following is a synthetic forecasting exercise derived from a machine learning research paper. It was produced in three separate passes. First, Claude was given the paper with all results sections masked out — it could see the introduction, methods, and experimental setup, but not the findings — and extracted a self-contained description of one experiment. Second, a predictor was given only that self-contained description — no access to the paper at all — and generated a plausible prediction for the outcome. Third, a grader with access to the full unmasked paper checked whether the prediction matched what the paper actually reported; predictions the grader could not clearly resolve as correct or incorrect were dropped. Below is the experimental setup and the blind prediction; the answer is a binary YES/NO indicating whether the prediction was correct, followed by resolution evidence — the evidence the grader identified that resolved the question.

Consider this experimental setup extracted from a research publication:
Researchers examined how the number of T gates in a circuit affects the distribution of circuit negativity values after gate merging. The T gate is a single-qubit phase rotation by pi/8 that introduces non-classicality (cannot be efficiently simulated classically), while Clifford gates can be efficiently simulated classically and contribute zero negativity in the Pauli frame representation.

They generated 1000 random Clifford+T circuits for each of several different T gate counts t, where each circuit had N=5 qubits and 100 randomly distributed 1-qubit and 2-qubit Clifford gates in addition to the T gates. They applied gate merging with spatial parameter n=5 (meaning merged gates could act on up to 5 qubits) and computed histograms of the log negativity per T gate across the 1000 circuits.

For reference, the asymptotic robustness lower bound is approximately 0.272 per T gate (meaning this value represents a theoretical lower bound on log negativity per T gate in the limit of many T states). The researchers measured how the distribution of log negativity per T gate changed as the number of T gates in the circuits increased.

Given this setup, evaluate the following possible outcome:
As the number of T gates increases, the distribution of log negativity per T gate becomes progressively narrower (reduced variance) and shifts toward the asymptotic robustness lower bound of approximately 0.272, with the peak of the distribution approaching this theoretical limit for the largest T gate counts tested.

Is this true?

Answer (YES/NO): NO